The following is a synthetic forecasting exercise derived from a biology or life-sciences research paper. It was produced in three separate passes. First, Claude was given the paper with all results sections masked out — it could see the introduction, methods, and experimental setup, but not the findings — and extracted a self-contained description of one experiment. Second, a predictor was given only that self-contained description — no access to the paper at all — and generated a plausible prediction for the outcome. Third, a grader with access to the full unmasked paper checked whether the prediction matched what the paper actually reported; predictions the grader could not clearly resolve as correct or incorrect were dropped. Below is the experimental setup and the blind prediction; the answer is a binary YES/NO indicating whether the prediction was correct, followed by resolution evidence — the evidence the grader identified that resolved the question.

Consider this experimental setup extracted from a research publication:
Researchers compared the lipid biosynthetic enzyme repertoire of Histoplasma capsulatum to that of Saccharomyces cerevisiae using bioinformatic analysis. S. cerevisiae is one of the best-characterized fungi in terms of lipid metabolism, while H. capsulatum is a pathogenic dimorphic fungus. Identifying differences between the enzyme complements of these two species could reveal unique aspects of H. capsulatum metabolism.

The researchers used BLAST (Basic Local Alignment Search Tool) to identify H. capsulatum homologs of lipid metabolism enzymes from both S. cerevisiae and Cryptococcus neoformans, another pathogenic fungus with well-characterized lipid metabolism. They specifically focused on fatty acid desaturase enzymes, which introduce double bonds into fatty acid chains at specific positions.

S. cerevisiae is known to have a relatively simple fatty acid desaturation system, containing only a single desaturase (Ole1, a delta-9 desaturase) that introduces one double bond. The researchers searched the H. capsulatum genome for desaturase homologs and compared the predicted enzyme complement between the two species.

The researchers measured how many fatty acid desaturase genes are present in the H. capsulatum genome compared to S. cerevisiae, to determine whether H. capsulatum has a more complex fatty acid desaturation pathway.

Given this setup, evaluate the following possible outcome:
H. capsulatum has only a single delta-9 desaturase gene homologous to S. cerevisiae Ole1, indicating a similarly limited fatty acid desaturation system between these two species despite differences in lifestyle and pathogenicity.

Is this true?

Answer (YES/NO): NO